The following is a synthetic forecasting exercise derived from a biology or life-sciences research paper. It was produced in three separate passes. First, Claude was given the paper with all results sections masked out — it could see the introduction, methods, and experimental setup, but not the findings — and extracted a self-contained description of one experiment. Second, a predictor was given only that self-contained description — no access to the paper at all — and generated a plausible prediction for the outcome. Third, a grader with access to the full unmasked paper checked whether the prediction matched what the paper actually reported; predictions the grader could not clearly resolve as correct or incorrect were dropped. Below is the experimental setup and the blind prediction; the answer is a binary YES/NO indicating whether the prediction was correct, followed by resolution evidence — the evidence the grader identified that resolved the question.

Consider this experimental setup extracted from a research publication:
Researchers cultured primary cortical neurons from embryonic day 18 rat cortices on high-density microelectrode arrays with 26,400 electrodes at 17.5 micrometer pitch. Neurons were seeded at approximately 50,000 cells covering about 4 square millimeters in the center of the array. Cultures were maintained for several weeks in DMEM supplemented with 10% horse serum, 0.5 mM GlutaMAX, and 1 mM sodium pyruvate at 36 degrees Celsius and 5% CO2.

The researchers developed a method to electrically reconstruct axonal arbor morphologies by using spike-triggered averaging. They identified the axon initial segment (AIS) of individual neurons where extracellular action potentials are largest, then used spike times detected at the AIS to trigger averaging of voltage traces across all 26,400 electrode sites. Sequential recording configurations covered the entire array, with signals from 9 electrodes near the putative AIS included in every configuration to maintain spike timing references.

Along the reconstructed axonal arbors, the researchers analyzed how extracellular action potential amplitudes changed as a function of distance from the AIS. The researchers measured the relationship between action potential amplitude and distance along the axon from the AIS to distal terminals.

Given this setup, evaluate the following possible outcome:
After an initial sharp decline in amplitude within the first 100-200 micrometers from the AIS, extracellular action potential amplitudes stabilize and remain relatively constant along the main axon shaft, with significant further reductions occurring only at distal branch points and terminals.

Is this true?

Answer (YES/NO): NO